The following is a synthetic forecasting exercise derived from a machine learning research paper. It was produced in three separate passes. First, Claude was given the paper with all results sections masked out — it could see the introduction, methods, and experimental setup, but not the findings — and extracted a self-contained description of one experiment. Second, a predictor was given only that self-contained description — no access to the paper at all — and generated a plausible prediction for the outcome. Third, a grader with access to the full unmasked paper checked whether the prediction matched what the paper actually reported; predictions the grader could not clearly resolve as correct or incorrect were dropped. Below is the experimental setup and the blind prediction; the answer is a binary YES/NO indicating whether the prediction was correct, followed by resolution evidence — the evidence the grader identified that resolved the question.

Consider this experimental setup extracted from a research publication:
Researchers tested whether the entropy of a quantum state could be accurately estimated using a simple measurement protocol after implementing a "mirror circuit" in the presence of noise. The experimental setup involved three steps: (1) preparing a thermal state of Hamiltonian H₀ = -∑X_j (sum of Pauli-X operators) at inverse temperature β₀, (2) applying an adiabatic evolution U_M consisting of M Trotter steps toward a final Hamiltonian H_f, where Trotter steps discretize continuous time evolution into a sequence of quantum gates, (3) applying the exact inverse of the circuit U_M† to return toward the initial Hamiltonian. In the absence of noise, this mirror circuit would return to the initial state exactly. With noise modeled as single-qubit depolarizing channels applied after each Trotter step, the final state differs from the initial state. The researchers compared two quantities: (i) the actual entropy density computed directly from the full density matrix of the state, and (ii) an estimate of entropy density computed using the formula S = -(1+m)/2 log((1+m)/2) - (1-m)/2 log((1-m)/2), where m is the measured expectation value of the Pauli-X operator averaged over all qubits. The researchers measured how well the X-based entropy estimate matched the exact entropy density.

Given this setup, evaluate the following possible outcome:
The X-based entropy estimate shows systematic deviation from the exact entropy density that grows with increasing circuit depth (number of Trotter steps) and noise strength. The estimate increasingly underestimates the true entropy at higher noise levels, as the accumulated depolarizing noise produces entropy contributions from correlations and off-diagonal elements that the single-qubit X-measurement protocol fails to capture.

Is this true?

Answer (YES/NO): NO